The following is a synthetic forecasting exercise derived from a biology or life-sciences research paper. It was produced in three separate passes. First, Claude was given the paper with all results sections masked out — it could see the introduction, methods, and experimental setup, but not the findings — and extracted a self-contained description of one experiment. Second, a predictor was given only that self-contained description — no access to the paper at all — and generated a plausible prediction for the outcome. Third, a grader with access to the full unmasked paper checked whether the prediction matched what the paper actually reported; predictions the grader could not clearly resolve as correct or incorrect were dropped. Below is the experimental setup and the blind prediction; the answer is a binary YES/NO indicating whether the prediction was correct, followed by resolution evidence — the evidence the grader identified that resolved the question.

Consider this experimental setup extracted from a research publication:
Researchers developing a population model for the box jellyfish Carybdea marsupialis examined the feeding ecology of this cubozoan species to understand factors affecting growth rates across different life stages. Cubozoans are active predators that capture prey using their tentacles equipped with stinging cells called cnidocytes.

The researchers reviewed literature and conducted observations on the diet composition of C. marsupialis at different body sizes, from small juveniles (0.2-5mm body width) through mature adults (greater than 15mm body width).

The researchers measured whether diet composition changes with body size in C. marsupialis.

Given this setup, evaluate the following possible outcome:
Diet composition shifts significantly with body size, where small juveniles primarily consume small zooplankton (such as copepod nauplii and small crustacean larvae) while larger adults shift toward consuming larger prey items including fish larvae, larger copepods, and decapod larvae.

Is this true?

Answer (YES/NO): YES